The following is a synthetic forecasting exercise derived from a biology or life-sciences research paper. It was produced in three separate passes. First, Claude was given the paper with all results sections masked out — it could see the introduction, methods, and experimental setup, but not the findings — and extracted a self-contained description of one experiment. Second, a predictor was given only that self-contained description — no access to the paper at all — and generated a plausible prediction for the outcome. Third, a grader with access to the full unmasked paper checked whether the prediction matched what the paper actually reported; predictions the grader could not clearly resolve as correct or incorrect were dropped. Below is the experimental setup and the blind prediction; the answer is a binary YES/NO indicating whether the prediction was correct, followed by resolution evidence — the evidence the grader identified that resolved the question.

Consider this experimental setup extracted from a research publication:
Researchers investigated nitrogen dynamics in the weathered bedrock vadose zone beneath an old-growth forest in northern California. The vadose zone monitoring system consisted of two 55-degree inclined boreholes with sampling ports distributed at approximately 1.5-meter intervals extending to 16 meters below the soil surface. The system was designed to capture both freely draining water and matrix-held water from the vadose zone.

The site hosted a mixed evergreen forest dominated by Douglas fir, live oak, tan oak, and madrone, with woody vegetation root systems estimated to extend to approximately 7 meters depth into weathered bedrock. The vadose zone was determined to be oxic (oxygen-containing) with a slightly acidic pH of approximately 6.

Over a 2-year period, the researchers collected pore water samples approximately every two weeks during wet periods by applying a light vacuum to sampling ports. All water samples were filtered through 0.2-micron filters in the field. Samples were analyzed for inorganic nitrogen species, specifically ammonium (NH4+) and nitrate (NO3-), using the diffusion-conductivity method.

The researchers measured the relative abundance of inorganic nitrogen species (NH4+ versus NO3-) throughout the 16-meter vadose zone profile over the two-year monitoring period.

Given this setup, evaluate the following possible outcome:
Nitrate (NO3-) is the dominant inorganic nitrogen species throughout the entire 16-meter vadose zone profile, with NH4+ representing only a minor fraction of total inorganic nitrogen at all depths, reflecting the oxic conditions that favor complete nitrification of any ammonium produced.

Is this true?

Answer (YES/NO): NO